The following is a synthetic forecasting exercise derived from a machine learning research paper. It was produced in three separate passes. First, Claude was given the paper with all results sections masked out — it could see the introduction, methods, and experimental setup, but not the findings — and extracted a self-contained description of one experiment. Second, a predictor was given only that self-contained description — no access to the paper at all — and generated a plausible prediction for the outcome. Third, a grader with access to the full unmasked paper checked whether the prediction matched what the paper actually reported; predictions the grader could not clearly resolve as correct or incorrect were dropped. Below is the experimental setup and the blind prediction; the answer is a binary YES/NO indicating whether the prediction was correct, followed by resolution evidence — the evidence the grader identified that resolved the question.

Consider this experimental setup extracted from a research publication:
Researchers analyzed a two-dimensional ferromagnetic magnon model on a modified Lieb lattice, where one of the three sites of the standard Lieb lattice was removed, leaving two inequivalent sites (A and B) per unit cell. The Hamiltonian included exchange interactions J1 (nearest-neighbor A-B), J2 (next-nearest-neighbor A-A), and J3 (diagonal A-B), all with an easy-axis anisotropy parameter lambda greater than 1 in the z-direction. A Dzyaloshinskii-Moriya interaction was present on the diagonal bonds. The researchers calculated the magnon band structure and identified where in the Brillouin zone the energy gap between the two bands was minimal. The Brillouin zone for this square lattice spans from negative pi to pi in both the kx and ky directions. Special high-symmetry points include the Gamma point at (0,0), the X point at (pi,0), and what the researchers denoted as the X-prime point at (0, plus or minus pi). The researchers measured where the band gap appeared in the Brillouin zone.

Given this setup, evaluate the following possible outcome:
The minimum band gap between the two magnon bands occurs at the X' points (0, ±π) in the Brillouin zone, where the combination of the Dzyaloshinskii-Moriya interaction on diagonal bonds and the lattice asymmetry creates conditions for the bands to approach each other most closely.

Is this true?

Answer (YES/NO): NO